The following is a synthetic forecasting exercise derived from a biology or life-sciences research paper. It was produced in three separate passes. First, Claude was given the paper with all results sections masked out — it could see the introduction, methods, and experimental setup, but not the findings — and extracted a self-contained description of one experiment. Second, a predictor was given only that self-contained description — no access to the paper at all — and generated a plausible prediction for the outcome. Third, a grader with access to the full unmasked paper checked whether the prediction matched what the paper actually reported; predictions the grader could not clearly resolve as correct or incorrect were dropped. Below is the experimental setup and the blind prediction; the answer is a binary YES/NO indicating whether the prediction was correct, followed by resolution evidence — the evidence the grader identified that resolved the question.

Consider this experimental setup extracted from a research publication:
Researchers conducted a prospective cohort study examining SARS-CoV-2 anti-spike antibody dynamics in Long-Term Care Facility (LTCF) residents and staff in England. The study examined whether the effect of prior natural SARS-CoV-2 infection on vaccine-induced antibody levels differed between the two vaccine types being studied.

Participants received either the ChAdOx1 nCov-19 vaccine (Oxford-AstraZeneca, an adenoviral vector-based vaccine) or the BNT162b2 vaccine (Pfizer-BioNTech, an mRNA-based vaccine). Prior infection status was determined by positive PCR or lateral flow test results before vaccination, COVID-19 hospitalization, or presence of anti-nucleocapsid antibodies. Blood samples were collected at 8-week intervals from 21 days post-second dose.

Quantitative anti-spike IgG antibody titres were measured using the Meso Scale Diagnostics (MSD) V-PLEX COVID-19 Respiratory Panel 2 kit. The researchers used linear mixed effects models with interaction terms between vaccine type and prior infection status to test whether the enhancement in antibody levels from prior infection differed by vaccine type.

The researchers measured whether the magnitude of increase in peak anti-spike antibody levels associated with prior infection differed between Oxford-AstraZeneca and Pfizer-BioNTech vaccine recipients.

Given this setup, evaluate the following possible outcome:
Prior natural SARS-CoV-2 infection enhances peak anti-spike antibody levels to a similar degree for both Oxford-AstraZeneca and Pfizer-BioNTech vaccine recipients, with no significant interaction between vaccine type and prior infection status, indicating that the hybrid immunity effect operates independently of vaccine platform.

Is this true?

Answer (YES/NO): NO